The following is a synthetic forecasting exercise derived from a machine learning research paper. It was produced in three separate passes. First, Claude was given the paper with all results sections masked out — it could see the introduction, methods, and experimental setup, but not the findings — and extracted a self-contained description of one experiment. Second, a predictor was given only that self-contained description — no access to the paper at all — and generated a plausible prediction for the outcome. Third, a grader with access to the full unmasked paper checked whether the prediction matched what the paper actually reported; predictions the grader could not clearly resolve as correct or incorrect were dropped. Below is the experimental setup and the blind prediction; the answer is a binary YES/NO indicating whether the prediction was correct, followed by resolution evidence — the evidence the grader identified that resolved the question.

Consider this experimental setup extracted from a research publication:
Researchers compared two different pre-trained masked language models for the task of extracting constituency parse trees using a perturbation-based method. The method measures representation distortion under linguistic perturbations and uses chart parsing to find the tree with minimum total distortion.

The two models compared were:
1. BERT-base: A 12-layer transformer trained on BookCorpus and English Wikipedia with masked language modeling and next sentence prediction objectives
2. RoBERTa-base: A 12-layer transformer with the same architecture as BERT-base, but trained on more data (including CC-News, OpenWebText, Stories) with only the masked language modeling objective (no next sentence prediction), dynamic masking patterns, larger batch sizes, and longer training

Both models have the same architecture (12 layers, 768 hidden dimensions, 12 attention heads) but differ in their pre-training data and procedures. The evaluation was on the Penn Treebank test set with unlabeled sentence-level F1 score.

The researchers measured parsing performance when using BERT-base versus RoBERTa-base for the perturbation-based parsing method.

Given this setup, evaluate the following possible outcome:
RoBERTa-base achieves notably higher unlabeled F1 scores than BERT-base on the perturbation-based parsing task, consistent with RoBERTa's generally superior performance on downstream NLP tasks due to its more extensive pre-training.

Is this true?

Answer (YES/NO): NO